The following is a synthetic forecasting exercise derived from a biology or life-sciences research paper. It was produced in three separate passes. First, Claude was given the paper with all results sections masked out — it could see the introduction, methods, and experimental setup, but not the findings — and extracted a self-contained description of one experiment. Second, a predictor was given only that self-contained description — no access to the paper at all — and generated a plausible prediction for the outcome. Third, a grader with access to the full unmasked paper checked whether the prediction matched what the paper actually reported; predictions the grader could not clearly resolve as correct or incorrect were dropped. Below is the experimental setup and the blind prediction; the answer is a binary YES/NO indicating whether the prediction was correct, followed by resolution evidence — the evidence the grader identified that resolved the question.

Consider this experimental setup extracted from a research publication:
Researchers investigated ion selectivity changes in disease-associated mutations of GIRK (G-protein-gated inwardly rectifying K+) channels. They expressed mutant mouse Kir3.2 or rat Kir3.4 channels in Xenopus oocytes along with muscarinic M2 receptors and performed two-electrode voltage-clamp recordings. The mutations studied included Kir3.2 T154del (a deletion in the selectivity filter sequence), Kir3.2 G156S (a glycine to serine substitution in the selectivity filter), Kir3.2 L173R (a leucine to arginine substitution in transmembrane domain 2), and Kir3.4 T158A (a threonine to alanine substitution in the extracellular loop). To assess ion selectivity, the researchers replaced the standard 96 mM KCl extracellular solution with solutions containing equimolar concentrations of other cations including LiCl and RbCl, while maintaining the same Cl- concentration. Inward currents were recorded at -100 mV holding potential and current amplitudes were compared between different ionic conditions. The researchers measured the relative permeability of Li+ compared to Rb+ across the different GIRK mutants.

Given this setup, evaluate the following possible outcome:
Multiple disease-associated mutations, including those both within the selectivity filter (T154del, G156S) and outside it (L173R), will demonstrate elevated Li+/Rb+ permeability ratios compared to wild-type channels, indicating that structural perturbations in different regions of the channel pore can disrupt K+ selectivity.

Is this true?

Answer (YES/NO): NO